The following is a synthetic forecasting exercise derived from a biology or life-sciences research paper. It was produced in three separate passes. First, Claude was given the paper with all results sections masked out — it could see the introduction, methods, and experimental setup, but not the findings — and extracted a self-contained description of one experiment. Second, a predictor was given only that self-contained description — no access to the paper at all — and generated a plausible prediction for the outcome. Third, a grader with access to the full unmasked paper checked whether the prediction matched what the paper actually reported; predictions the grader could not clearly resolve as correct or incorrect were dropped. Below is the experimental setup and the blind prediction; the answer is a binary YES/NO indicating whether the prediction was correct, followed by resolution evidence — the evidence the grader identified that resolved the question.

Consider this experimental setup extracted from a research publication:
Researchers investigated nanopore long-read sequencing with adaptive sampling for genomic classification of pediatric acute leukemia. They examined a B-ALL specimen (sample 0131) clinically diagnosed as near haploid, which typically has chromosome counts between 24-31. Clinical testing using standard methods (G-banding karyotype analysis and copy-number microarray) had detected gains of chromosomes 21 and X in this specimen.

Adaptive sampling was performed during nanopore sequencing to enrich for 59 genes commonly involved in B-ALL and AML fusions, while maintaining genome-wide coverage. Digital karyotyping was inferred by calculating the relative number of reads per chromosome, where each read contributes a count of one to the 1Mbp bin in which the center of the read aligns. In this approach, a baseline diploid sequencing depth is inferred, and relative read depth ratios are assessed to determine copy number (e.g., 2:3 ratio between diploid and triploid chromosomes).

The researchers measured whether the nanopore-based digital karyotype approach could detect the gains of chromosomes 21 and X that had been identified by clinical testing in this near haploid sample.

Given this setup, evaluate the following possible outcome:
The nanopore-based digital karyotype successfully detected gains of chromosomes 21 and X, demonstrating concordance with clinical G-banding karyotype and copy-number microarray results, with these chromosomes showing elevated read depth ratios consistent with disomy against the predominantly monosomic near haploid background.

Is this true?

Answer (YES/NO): NO